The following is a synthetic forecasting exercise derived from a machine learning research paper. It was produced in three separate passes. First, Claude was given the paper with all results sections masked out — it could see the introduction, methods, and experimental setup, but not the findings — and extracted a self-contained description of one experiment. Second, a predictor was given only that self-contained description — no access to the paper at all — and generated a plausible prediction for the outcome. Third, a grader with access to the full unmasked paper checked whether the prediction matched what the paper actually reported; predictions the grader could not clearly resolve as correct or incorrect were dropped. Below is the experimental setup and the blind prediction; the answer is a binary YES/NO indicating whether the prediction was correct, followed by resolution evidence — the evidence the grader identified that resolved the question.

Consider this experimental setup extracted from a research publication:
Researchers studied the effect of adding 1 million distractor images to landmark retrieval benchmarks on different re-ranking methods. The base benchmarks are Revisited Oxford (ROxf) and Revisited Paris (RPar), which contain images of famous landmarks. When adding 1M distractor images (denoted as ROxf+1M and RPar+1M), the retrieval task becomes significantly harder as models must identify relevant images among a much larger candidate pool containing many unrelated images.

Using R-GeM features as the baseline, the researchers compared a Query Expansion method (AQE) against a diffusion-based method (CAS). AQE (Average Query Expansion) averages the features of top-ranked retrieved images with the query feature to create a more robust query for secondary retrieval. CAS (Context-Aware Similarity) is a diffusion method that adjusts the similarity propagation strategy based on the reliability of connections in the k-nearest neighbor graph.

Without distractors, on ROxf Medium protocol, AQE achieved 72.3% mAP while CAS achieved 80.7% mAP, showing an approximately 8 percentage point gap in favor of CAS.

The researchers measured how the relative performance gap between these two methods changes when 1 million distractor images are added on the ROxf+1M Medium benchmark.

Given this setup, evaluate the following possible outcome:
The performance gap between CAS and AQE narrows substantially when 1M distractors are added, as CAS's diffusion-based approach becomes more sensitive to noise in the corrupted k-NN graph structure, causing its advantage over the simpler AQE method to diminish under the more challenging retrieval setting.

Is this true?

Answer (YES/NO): YES